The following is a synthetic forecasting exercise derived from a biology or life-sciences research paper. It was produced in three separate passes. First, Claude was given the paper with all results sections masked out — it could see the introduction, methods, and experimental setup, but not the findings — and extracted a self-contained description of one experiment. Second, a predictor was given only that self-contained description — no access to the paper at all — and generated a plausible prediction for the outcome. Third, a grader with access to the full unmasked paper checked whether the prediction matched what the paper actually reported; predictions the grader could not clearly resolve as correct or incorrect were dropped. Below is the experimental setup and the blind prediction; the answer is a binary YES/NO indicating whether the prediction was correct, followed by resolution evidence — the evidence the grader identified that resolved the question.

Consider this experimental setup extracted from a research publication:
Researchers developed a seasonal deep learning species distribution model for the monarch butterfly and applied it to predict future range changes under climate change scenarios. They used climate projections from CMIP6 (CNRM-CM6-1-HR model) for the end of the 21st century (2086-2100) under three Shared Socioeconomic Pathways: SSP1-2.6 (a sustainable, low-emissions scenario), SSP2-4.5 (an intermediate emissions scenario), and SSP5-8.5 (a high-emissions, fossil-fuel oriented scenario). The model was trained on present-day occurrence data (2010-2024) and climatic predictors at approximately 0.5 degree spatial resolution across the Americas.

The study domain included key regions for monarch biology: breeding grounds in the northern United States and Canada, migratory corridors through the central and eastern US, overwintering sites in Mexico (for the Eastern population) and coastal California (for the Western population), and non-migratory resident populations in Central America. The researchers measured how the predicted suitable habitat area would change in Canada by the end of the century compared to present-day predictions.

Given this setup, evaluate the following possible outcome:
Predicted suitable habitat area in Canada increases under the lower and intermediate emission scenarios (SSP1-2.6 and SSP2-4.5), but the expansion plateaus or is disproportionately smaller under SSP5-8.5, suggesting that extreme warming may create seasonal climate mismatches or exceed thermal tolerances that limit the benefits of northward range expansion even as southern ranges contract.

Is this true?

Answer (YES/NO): NO